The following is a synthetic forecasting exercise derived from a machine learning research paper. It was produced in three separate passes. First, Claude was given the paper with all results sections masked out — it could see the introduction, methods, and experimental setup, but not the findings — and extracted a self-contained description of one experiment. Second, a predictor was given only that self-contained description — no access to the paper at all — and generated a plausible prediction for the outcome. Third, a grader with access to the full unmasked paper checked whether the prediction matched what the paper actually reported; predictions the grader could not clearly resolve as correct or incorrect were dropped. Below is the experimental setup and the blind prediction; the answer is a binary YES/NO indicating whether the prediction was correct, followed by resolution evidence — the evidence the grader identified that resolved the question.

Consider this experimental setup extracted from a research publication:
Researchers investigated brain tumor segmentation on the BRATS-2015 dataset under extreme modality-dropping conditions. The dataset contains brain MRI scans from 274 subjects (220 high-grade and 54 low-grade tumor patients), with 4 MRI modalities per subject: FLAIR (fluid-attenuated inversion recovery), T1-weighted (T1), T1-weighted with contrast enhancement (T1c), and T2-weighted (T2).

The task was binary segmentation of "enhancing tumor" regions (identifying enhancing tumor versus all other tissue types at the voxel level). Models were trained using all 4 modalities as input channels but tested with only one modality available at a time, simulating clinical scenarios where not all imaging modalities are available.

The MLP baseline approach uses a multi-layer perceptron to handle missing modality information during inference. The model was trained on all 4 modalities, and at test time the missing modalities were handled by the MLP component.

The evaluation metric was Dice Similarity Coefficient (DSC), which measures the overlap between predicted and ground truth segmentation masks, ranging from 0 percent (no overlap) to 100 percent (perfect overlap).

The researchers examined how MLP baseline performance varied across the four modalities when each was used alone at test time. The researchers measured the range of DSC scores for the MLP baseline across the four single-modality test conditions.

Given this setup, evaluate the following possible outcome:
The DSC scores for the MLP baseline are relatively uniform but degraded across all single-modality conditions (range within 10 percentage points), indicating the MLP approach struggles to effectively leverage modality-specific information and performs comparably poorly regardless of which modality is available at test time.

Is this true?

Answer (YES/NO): NO